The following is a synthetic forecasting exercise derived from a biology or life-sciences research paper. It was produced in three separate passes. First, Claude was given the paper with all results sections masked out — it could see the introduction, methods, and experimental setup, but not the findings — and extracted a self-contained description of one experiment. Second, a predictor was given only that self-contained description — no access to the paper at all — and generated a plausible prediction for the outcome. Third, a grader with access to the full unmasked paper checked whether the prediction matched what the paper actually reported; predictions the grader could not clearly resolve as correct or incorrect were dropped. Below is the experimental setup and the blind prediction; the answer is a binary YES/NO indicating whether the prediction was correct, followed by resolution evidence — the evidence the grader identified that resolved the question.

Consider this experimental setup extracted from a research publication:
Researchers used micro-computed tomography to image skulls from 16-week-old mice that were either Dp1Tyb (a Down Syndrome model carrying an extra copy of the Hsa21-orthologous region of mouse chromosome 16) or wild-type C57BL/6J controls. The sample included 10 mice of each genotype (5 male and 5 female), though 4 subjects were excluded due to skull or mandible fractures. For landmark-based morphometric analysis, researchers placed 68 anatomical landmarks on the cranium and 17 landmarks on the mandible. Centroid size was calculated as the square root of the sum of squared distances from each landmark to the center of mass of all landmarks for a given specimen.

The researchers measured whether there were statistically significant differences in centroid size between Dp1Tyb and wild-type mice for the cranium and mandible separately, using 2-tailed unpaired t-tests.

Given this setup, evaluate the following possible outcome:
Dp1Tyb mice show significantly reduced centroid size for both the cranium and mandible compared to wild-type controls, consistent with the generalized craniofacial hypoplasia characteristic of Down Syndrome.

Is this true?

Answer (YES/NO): YES